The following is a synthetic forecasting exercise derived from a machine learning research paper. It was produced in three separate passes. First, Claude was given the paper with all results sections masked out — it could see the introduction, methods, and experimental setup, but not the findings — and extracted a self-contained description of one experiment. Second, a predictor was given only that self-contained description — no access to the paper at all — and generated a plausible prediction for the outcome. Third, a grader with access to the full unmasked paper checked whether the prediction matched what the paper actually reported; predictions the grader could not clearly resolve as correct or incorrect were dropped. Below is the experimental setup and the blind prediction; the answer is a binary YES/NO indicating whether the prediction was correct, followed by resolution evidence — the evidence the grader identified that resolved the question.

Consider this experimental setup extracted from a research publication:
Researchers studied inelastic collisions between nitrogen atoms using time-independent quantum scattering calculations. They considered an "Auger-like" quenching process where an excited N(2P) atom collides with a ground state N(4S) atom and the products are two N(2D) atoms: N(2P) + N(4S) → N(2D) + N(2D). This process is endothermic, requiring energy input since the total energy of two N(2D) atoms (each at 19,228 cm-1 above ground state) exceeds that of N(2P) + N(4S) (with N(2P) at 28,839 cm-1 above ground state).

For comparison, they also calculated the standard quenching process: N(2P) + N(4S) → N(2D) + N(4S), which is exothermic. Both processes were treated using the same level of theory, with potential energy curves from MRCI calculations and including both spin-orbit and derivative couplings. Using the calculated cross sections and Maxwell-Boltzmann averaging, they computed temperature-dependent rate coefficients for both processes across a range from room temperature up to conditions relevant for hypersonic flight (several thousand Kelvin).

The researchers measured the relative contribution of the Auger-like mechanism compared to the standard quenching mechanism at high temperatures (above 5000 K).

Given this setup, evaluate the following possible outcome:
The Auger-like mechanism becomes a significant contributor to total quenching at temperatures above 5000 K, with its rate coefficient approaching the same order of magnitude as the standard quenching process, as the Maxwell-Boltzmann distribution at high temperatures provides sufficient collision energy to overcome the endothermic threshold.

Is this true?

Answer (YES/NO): YES